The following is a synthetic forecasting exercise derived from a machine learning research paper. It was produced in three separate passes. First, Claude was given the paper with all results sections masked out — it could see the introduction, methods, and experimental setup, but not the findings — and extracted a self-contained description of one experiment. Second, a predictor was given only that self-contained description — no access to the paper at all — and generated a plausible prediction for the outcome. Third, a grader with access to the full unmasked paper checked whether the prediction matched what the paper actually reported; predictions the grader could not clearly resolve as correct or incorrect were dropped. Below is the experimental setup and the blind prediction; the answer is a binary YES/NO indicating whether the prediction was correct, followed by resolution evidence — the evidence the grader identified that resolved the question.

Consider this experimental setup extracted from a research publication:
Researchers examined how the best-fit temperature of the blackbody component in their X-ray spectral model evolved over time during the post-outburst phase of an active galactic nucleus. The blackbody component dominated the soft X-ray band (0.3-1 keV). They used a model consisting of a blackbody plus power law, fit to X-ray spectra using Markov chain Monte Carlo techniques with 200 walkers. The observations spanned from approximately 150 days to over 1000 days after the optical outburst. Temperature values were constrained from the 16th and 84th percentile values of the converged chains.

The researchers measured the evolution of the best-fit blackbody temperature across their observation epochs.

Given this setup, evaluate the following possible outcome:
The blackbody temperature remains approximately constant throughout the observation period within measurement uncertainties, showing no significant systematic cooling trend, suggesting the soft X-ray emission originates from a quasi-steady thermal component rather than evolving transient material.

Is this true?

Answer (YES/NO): NO